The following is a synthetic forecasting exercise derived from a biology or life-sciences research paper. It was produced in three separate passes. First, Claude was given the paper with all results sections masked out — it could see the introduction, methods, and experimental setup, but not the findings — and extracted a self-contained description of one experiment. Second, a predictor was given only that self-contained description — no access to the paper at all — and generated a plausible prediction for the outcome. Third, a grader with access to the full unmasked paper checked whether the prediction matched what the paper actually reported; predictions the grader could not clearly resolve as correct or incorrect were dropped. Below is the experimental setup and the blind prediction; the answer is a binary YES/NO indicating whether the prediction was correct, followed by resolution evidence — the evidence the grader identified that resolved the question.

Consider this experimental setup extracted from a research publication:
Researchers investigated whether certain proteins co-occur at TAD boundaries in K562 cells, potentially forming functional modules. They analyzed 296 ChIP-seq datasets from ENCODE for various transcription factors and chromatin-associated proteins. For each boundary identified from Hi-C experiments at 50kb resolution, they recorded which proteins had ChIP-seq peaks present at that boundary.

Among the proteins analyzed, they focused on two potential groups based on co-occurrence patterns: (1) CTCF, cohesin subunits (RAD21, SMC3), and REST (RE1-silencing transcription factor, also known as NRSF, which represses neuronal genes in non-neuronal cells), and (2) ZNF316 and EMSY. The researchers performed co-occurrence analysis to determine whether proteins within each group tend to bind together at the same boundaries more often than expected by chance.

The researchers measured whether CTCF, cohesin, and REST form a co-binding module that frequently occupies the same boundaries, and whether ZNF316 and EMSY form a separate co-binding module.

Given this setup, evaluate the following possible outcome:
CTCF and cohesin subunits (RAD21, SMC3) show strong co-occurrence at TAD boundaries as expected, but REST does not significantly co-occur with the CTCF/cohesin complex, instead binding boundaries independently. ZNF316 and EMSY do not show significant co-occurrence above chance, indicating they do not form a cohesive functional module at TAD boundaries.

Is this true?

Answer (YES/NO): NO